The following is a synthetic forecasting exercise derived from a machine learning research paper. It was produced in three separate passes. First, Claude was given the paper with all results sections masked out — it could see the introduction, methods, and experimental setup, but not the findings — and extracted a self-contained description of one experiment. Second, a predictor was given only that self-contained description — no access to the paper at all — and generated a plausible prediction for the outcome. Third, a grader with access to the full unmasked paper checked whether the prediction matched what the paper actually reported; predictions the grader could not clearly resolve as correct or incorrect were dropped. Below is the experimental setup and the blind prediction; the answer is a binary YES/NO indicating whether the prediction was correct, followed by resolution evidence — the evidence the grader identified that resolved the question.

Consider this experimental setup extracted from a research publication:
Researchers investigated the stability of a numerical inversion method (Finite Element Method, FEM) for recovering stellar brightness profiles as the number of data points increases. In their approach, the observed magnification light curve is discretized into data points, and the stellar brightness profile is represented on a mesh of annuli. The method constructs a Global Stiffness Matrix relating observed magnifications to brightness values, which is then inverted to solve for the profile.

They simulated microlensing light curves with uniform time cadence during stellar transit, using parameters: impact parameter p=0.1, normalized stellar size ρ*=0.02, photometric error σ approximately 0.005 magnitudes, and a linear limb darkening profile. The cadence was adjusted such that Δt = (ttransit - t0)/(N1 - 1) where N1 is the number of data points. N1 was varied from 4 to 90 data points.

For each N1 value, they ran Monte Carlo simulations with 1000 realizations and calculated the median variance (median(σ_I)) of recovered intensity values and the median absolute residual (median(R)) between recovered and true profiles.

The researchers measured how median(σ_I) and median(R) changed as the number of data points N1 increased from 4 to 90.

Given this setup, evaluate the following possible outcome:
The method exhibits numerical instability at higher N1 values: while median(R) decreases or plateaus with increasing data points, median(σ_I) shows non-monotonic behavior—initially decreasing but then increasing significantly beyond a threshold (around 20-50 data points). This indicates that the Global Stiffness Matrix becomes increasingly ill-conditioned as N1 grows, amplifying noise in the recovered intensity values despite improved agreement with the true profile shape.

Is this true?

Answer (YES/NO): NO